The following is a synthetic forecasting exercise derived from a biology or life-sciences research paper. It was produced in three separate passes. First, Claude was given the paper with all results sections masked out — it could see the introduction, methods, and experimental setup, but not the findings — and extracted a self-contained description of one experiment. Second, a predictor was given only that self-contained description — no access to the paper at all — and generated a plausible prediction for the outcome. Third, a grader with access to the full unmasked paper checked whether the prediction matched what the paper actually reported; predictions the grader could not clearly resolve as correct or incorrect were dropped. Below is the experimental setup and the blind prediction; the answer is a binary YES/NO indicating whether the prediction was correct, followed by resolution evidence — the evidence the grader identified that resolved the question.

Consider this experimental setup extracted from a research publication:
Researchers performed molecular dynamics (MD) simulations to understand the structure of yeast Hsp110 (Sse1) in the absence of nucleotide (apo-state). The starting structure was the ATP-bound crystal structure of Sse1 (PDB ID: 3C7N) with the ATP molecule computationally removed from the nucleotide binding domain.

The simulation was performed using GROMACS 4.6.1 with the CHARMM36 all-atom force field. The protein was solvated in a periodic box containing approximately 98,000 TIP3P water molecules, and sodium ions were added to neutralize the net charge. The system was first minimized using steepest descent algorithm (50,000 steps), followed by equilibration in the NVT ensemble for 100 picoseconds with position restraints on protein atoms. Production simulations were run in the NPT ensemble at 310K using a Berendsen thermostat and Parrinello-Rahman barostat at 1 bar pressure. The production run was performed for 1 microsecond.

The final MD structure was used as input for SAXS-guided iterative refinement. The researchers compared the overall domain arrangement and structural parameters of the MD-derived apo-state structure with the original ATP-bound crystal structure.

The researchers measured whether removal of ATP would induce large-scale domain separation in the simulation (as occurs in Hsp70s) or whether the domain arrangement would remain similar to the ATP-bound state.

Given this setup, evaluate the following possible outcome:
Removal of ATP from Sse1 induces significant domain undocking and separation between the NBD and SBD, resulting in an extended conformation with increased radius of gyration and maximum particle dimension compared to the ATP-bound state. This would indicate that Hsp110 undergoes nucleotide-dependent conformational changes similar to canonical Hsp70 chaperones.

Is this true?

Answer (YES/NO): NO